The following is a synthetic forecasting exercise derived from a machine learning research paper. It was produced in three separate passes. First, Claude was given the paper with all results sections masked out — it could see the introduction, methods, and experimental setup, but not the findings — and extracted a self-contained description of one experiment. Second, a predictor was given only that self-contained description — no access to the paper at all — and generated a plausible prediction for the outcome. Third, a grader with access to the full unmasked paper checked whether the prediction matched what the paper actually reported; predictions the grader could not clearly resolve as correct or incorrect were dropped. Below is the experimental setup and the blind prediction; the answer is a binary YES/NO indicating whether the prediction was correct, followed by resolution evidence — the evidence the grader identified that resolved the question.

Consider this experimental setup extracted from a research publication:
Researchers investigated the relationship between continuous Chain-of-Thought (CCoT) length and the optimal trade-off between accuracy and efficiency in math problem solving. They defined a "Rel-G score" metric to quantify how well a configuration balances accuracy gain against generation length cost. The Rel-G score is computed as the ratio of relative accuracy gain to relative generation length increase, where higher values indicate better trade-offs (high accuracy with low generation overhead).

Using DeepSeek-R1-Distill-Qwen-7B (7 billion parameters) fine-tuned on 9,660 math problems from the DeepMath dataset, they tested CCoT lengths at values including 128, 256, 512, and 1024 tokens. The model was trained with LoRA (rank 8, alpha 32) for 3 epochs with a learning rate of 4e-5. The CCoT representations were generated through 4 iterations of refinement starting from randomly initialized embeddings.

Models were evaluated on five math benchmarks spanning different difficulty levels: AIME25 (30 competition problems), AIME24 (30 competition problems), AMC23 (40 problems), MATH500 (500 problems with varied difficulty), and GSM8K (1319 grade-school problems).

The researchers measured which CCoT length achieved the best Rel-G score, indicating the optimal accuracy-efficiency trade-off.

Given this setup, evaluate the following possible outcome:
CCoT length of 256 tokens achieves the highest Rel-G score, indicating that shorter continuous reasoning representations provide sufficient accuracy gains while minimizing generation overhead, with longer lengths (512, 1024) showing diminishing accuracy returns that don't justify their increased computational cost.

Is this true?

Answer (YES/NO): NO